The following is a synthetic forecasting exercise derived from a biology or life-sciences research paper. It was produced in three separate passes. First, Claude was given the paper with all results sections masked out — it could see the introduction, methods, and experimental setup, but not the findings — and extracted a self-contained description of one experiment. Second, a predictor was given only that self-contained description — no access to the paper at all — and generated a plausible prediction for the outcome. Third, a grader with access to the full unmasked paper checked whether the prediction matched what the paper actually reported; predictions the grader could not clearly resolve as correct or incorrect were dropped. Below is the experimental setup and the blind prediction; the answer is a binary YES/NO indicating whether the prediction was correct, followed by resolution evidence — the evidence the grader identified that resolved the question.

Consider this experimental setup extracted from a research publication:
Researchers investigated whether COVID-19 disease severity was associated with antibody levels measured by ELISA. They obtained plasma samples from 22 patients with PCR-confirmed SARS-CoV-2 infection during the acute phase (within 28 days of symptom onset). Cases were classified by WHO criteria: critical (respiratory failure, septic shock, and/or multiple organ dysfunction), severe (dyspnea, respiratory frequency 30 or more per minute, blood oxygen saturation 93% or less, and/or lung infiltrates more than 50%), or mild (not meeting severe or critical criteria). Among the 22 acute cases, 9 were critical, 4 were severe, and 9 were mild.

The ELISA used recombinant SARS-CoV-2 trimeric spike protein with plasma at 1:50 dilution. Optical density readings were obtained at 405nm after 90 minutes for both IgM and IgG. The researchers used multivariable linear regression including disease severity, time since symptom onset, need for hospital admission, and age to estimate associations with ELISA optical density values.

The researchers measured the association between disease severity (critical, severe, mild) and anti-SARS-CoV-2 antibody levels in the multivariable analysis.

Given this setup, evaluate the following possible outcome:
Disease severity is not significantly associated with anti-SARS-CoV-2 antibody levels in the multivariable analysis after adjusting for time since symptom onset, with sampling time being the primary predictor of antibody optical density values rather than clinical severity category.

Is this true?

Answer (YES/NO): NO